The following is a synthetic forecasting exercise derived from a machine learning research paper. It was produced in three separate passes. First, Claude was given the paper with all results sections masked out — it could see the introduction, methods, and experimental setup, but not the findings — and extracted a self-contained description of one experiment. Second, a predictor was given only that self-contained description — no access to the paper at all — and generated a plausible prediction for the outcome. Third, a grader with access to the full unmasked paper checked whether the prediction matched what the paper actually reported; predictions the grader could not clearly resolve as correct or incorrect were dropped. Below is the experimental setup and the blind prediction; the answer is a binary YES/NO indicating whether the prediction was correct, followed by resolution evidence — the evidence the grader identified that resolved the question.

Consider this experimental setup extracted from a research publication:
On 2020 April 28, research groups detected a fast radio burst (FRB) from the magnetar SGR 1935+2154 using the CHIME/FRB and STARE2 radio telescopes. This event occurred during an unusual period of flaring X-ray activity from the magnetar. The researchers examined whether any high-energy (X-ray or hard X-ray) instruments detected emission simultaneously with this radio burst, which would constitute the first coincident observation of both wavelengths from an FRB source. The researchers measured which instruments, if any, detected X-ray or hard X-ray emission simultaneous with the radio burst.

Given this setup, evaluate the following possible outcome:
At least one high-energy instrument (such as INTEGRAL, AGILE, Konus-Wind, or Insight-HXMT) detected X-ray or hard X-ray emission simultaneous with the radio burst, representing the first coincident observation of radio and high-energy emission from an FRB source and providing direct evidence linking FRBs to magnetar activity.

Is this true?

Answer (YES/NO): YES